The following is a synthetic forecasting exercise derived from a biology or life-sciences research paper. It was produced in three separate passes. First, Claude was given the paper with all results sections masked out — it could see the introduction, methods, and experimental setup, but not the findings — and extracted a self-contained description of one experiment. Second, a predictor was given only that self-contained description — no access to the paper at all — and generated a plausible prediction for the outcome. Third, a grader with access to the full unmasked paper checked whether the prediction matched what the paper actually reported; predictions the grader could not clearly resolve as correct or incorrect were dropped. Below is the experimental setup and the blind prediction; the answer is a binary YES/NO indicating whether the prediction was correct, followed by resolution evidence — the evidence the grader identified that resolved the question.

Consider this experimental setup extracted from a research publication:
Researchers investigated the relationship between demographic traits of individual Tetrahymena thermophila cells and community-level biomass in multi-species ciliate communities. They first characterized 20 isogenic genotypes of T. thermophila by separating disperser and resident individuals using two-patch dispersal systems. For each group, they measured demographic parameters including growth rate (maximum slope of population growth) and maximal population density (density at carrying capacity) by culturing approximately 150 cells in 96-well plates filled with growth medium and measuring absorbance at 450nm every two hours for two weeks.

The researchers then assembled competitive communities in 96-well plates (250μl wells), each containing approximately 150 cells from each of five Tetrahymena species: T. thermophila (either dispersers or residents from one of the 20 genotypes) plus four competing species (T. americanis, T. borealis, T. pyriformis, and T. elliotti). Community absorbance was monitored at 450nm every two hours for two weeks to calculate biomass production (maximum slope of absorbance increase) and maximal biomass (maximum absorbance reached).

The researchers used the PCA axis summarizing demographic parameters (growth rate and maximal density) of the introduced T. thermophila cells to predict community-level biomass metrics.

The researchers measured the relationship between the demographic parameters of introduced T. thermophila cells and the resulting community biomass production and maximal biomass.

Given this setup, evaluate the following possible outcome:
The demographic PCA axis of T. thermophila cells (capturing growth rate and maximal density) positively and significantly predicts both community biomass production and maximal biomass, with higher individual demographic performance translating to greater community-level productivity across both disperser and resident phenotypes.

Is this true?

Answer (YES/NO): NO